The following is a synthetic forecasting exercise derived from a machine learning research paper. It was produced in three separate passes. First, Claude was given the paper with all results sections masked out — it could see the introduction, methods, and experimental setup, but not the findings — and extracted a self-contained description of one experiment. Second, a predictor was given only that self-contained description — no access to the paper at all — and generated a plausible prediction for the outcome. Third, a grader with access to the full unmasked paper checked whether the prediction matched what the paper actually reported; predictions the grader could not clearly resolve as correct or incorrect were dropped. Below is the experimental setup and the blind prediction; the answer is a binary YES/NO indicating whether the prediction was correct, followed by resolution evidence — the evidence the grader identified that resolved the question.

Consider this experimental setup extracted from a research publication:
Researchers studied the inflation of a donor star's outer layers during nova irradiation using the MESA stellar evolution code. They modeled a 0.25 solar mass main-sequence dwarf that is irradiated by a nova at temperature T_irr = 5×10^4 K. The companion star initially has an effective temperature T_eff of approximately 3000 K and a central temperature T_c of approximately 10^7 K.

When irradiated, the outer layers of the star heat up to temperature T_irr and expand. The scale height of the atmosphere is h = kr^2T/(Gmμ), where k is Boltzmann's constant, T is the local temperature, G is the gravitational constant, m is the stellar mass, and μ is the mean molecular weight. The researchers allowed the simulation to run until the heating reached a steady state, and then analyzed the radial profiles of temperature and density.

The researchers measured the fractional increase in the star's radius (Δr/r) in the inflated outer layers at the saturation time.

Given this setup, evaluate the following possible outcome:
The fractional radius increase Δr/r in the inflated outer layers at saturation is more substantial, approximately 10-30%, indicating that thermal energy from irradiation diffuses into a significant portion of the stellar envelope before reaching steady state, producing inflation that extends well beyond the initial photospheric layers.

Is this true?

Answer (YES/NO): NO